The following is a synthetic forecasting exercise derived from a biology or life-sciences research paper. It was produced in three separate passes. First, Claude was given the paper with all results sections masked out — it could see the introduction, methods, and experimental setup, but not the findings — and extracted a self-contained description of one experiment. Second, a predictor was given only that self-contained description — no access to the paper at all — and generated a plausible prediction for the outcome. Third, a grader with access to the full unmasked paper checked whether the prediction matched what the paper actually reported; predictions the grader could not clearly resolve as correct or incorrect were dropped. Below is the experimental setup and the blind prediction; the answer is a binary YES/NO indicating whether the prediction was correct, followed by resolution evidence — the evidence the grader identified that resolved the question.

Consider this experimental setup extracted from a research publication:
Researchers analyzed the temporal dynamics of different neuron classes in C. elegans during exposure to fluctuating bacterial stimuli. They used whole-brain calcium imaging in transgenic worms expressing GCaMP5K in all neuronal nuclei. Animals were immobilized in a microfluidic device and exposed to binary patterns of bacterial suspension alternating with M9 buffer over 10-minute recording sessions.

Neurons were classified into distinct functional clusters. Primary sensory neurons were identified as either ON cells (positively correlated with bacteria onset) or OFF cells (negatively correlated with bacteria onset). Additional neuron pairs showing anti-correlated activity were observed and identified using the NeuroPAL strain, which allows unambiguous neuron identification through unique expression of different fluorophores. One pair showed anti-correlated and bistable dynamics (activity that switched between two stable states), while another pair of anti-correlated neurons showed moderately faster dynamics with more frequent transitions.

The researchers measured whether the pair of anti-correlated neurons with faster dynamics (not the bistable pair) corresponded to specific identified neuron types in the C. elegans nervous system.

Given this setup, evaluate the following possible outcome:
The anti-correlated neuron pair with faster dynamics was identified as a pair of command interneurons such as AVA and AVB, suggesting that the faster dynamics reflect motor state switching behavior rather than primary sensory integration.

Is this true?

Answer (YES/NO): NO